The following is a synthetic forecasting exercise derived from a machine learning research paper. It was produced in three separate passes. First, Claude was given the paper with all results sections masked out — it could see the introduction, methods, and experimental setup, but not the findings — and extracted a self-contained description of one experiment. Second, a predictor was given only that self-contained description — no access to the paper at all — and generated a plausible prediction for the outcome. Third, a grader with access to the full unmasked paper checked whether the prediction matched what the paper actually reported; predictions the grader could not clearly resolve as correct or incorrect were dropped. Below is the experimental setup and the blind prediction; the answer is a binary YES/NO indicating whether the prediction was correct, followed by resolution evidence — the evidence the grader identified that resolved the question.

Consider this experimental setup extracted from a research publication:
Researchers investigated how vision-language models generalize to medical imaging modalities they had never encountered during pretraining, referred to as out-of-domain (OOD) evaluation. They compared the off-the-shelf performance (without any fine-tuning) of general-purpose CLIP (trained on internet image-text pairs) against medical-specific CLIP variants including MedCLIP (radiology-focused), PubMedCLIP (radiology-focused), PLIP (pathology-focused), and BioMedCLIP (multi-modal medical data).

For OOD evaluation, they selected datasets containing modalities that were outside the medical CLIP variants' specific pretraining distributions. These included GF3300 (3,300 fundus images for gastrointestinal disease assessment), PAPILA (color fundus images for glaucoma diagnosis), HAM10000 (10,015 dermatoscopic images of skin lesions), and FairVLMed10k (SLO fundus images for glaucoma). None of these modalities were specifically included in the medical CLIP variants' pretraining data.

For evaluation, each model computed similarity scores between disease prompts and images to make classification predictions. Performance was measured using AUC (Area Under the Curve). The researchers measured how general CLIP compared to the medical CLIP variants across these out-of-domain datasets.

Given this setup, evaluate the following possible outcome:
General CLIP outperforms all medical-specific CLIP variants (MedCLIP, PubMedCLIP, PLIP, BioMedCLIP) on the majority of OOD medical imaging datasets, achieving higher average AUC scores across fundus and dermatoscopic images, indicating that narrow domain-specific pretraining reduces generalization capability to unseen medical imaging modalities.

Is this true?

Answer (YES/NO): YES